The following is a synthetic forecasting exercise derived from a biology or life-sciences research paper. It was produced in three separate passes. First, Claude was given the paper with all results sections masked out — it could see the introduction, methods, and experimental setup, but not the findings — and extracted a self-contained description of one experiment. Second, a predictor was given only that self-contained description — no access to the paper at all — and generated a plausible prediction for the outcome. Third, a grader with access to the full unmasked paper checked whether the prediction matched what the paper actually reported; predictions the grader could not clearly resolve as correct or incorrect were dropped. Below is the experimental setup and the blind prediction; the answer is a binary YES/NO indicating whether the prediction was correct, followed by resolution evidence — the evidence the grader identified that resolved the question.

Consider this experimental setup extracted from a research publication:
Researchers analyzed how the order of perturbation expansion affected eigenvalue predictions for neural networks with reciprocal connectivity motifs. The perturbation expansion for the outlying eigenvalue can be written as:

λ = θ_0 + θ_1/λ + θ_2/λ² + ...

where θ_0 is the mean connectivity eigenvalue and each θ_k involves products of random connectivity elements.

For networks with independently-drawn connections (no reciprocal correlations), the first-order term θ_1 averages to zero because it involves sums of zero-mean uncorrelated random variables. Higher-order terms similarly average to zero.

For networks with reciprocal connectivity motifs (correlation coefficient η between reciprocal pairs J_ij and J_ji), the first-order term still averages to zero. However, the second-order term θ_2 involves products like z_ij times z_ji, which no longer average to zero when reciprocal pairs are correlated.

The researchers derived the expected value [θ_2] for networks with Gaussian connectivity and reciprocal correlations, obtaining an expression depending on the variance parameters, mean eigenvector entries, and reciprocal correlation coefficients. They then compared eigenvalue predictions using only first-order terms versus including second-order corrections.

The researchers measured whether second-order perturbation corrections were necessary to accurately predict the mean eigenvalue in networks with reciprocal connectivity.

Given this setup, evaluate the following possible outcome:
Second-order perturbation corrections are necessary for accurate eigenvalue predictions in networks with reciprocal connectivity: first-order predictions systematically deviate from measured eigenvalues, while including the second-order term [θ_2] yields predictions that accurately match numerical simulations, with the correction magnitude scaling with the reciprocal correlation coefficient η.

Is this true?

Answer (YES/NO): YES